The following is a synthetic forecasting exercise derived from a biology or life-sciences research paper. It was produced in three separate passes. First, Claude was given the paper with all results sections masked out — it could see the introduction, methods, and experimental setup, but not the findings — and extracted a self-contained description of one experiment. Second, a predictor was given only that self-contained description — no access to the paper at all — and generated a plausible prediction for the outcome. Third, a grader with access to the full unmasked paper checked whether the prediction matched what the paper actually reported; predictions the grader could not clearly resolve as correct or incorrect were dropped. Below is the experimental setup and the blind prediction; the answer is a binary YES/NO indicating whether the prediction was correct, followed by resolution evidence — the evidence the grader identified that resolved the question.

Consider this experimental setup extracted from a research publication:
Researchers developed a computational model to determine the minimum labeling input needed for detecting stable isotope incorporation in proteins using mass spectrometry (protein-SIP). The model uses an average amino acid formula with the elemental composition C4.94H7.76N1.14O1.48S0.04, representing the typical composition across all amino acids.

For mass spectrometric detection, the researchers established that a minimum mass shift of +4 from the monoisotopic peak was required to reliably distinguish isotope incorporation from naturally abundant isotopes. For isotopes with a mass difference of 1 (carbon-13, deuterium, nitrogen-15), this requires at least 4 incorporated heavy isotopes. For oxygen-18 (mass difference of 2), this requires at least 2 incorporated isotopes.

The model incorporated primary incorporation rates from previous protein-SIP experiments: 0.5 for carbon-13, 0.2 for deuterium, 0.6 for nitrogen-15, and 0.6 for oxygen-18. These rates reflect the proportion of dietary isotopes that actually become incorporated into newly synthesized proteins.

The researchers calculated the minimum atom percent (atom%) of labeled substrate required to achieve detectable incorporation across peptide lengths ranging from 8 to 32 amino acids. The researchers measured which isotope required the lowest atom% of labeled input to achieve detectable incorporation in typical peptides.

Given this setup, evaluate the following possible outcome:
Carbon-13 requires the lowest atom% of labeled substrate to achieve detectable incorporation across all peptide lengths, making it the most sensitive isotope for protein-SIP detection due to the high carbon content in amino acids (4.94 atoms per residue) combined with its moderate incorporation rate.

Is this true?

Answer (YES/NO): YES